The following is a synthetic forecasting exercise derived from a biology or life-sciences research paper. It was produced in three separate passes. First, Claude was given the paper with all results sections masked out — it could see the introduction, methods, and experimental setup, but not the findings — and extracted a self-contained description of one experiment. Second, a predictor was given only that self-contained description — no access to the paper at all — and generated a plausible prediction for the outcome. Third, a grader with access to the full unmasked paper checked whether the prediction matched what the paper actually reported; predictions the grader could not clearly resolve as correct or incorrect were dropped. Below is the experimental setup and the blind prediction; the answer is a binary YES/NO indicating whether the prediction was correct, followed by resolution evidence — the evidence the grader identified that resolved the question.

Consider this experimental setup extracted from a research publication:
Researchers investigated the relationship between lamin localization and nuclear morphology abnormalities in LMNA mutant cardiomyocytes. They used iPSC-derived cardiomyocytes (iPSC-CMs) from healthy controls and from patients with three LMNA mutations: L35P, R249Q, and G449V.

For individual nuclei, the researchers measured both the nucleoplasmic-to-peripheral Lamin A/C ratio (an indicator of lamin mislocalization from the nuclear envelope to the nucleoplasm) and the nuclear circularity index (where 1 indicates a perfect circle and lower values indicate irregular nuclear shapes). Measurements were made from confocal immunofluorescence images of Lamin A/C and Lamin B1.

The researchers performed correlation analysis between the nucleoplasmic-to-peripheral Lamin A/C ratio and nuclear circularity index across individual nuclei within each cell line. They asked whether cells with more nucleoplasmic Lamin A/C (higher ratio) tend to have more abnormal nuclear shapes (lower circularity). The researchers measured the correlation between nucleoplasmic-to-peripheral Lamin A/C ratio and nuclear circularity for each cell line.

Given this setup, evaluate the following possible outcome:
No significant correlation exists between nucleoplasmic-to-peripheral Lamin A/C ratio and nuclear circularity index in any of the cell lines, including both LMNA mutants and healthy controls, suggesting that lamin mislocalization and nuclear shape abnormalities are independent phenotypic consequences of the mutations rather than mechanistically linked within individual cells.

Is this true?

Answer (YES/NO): NO